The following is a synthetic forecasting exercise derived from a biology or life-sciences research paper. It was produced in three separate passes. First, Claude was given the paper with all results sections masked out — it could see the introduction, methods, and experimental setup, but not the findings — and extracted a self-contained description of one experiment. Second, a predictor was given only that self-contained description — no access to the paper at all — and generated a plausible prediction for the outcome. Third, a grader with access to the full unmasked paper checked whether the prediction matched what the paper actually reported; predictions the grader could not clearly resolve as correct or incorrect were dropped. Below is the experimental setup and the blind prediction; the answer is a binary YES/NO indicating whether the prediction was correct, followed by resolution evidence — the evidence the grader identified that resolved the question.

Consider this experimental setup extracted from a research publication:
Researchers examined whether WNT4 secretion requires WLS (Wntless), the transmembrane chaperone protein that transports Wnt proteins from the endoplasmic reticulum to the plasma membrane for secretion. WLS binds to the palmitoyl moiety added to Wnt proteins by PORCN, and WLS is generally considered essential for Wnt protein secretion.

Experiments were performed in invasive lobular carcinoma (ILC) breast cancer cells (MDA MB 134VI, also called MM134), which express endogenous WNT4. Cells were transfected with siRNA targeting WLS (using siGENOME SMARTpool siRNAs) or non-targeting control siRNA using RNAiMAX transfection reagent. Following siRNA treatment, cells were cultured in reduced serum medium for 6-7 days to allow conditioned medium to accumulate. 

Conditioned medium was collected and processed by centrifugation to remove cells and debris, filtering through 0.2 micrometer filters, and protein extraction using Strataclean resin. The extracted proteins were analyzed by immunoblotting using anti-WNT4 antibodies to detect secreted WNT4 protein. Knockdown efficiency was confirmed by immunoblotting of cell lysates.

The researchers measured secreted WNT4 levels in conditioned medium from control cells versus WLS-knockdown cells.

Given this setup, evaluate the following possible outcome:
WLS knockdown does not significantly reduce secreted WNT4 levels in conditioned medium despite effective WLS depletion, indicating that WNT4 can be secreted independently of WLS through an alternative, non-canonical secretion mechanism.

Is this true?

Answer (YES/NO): NO